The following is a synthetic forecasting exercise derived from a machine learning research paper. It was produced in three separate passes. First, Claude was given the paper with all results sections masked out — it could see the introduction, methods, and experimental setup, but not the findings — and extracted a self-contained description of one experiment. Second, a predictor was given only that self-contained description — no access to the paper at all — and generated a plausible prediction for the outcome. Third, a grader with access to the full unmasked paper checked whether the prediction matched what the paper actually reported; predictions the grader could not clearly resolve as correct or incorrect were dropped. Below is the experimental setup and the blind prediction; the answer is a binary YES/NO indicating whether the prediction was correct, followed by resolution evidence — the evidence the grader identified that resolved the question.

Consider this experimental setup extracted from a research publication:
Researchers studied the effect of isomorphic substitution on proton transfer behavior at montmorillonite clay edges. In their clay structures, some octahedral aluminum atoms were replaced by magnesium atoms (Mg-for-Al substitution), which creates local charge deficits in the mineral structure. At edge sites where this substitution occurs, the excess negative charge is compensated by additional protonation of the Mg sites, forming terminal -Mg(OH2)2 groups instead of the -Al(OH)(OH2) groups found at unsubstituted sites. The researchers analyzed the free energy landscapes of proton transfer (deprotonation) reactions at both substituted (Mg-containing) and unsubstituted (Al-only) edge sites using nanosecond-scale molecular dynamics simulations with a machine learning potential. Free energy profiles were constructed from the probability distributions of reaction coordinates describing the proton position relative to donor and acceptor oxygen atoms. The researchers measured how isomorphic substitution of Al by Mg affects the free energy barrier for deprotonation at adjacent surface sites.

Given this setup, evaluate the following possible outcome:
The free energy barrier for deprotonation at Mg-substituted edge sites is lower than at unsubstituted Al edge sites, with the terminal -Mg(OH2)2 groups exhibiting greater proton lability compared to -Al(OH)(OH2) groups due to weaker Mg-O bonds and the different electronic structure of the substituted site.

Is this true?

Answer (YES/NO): NO